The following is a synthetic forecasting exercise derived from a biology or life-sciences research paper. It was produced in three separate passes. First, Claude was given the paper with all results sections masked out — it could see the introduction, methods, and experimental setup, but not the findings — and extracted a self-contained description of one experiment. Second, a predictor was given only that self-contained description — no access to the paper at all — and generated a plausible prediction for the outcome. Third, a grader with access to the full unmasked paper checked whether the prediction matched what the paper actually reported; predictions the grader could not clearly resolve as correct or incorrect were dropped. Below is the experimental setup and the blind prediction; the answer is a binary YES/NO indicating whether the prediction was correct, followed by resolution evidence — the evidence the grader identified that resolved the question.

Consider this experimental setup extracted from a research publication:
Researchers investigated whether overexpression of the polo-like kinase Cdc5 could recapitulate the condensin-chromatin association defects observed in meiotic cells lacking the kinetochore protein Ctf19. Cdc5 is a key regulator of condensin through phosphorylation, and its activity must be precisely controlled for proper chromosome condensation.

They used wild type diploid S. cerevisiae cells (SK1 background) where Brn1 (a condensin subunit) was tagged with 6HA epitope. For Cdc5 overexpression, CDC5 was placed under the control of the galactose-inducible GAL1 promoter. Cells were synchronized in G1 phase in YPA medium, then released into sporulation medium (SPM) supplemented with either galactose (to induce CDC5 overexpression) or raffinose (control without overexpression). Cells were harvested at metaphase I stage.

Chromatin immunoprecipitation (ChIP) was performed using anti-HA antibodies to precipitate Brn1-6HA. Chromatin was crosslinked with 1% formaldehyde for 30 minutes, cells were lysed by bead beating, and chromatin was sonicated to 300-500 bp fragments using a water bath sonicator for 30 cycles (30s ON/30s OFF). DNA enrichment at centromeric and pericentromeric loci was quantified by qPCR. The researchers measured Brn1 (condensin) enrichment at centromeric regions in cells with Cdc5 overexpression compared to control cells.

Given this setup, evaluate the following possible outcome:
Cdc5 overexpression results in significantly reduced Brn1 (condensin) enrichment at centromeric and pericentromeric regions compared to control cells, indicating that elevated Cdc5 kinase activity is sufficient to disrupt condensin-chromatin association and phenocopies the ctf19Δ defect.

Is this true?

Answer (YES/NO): YES